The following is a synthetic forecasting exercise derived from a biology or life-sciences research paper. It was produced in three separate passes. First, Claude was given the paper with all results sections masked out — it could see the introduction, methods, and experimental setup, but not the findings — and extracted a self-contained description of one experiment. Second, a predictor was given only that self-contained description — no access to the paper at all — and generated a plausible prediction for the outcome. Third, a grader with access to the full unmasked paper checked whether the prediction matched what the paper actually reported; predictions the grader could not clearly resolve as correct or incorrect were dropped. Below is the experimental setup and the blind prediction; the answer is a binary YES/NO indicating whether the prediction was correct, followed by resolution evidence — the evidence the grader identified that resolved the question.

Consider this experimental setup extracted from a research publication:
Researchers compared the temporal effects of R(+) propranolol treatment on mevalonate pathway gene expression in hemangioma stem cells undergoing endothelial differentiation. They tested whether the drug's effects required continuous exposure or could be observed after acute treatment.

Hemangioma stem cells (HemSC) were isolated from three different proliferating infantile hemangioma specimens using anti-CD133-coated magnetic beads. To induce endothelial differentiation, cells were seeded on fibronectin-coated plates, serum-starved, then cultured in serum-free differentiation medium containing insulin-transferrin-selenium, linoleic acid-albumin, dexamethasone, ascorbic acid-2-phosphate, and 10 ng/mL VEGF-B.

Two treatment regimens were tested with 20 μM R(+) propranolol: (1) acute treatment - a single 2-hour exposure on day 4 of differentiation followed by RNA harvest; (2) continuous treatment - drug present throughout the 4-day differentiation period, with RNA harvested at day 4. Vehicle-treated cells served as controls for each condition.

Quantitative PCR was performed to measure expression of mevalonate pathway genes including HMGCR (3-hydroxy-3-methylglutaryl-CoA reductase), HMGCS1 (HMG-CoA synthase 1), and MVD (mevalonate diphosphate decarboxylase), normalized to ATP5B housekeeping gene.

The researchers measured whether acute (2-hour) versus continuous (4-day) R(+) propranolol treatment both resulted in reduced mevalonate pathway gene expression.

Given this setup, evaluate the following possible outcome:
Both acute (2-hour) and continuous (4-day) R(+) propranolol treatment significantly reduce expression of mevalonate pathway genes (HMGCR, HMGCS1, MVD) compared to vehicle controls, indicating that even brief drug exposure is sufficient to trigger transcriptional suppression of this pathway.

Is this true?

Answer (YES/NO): YES